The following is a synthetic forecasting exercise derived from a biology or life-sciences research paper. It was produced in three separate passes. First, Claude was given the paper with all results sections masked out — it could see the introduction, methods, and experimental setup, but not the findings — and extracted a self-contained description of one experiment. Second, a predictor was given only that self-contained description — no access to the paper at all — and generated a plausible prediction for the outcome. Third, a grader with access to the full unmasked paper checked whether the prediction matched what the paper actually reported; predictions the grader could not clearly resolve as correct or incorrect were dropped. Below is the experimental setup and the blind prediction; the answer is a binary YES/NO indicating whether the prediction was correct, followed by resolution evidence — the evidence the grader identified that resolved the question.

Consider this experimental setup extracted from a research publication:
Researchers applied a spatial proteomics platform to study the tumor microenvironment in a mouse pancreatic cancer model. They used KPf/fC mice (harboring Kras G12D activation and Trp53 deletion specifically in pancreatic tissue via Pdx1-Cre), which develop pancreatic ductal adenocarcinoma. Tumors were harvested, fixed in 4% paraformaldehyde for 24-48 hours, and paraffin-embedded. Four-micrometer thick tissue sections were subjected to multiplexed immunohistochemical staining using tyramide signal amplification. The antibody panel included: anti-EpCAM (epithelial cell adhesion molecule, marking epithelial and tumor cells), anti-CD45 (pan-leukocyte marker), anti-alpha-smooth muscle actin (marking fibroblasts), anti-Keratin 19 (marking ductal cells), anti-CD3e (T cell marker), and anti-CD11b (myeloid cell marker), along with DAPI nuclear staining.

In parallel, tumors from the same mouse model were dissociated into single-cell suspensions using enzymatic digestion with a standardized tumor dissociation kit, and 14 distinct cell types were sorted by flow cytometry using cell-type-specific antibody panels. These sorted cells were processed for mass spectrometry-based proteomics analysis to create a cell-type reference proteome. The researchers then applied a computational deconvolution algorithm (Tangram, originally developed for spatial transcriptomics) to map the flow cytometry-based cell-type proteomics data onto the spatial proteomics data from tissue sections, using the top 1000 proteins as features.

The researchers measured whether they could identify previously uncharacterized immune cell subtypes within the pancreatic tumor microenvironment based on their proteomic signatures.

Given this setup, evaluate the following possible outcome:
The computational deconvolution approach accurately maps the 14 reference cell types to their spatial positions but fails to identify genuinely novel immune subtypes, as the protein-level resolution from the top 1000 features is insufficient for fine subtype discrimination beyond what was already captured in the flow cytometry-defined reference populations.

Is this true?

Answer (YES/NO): NO